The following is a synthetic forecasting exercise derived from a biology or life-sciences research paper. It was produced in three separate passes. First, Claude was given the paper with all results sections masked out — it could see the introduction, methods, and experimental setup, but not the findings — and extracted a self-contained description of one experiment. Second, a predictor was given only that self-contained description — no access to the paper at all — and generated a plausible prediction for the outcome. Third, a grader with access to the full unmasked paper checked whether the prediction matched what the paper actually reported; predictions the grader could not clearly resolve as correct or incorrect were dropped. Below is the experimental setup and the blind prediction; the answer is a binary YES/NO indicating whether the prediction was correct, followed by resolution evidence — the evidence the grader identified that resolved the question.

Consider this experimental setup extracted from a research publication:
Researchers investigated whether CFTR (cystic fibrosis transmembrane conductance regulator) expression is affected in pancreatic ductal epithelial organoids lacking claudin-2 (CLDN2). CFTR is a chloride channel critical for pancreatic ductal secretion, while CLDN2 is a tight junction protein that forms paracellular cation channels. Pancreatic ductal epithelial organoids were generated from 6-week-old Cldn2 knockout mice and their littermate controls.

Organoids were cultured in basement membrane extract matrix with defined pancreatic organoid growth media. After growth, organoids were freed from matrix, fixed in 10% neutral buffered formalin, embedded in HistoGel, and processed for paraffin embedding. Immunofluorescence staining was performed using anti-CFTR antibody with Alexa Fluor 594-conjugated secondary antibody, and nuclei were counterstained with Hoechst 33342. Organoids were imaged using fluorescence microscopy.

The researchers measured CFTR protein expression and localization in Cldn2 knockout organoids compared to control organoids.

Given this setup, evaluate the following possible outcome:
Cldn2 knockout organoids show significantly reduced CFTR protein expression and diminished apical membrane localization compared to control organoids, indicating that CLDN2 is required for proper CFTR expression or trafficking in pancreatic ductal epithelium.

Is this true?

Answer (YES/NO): NO